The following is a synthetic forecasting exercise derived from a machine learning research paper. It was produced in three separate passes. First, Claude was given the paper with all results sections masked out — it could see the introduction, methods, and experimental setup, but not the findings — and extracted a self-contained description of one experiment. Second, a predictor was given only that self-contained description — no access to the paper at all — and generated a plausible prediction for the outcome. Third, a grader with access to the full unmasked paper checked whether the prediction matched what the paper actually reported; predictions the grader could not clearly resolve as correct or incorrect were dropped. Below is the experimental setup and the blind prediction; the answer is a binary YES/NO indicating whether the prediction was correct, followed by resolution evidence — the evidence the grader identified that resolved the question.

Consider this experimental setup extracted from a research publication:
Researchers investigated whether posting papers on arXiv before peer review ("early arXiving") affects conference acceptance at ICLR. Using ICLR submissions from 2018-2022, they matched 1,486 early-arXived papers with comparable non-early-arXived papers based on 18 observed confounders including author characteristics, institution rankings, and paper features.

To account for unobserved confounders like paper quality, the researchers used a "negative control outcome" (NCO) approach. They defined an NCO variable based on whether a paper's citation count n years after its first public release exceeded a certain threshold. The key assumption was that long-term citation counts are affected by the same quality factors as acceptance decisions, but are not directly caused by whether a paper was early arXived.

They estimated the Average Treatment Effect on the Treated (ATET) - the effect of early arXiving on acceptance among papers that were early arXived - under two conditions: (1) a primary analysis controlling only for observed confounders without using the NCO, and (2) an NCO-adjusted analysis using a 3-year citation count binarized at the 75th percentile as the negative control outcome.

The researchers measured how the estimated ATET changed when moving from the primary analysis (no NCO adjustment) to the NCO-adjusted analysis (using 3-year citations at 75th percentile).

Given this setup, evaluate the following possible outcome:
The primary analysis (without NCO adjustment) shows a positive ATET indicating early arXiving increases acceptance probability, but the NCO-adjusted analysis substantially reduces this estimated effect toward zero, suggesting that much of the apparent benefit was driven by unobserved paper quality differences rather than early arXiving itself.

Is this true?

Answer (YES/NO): YES